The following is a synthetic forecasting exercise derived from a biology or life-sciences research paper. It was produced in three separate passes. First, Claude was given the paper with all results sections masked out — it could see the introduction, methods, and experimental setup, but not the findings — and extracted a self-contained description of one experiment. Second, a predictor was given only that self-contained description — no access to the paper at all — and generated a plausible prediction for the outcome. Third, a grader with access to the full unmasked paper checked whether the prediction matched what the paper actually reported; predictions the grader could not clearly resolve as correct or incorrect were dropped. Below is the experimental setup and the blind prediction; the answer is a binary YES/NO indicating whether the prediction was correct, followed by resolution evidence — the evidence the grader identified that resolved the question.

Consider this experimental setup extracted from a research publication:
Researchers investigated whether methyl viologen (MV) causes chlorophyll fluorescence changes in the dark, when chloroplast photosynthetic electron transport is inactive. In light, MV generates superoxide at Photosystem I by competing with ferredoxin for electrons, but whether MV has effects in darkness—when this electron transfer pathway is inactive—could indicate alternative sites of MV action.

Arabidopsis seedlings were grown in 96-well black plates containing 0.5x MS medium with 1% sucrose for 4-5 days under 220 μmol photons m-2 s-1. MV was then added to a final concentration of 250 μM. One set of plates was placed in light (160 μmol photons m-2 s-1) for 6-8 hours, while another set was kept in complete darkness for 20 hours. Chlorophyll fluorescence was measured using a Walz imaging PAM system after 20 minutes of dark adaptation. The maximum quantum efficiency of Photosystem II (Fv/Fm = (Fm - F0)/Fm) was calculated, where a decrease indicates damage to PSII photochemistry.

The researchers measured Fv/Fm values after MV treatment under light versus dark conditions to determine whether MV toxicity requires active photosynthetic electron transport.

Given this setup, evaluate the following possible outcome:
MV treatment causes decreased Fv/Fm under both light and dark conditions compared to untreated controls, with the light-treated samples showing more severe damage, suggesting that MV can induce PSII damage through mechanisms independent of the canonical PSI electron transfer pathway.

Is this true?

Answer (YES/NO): NO